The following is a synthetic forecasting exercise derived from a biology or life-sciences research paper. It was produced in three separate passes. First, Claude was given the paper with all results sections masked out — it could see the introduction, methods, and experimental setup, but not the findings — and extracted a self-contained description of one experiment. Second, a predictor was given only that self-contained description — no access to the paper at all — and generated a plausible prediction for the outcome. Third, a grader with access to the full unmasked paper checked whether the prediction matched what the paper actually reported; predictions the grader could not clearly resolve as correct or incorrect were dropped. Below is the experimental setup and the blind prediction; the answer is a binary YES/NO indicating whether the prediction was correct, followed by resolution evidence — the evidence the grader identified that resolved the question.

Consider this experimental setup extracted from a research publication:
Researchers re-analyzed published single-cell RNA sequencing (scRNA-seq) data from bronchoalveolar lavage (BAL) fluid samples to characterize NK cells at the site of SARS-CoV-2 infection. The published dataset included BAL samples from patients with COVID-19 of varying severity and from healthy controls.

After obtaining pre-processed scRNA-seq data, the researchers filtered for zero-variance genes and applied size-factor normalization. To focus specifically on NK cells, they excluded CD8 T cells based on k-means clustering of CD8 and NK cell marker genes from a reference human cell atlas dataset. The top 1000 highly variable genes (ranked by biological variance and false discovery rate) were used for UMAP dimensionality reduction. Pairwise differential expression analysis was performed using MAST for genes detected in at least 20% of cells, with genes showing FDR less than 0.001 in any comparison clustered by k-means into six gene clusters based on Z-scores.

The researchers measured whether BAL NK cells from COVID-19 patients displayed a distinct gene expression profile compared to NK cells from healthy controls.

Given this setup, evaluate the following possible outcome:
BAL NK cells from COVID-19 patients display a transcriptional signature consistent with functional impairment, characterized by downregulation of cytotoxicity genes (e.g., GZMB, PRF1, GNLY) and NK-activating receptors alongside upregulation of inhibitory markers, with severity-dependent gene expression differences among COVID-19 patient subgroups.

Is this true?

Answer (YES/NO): NO